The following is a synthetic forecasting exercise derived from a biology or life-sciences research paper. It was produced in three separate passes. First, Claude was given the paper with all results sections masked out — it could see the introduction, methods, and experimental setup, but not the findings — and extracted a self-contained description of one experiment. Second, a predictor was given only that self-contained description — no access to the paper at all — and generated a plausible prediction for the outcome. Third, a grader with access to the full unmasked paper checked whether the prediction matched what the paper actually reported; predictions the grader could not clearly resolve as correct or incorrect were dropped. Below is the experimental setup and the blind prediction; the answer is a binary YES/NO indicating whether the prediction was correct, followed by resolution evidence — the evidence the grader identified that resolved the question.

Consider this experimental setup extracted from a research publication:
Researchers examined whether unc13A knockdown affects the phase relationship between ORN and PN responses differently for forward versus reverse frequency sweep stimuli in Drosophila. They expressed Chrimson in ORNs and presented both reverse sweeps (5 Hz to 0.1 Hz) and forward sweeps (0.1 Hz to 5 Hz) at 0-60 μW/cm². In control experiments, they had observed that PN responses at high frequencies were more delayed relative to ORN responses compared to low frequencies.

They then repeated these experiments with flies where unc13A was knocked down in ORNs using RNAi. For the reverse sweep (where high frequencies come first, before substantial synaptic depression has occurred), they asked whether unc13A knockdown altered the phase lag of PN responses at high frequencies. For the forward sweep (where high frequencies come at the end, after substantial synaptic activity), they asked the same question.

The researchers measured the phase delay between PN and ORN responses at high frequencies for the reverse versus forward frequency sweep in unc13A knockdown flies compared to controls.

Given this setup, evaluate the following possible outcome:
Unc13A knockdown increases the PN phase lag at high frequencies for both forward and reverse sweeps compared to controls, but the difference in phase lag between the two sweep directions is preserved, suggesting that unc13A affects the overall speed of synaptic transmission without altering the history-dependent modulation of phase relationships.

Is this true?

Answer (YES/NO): NO